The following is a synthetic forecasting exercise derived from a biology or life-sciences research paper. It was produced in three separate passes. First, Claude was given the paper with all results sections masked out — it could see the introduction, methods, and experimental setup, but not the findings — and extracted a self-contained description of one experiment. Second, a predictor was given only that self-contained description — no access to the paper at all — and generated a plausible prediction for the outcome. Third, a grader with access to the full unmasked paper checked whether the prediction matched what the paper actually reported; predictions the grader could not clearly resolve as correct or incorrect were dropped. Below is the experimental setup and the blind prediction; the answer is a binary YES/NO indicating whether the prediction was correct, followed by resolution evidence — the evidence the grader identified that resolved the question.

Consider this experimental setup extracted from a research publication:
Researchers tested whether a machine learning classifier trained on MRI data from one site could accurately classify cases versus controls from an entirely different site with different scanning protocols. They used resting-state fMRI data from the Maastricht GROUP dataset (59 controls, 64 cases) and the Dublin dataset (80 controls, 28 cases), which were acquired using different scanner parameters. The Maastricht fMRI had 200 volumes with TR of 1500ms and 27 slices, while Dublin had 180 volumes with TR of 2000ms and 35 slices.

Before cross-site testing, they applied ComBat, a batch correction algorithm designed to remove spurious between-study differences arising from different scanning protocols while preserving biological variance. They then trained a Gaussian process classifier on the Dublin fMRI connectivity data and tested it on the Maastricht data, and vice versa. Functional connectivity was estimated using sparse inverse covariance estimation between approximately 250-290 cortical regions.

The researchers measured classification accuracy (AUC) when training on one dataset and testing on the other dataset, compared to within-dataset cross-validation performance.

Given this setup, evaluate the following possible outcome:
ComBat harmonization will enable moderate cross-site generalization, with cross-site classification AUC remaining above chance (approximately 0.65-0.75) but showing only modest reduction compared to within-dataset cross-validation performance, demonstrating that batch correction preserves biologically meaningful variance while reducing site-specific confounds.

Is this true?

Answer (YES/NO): NO